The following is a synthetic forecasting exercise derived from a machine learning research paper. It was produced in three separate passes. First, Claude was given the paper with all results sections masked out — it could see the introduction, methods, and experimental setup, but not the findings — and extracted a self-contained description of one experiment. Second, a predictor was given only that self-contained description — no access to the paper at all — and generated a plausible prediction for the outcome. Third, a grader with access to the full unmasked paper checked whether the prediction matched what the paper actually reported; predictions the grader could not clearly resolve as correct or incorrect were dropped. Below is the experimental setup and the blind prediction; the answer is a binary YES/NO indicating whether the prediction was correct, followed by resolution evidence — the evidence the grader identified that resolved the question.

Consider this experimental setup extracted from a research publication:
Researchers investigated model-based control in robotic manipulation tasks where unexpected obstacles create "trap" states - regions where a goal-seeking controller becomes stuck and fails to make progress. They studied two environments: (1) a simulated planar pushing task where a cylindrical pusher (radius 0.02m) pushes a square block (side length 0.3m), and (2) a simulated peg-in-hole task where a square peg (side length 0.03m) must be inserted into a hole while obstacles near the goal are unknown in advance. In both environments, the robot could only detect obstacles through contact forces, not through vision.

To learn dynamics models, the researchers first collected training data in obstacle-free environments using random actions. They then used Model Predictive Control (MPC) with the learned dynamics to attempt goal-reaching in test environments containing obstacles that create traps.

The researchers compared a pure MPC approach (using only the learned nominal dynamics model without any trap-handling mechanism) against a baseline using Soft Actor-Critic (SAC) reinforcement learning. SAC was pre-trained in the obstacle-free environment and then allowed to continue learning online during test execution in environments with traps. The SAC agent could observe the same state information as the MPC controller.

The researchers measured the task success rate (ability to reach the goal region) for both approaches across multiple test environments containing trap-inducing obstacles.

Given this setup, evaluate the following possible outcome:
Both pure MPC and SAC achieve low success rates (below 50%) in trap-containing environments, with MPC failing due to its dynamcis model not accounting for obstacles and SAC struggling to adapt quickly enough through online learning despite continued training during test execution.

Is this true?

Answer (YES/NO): NO